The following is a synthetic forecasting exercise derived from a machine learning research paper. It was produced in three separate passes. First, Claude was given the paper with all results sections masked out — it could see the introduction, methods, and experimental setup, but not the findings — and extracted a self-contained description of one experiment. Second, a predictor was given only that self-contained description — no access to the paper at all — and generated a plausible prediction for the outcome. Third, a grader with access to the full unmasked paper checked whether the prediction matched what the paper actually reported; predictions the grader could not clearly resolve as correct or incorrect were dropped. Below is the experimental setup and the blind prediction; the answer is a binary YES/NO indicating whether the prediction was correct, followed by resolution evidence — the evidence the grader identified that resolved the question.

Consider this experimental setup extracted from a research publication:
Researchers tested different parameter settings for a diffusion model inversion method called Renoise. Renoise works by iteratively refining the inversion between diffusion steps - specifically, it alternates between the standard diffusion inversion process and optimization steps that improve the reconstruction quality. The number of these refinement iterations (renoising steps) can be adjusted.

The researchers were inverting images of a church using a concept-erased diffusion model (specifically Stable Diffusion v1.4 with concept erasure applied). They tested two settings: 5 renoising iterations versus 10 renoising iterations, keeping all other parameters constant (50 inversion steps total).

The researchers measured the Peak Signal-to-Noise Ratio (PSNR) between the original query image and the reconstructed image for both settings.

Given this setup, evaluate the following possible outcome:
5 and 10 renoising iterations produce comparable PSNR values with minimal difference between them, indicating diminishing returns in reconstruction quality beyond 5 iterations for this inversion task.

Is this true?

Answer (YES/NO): NO